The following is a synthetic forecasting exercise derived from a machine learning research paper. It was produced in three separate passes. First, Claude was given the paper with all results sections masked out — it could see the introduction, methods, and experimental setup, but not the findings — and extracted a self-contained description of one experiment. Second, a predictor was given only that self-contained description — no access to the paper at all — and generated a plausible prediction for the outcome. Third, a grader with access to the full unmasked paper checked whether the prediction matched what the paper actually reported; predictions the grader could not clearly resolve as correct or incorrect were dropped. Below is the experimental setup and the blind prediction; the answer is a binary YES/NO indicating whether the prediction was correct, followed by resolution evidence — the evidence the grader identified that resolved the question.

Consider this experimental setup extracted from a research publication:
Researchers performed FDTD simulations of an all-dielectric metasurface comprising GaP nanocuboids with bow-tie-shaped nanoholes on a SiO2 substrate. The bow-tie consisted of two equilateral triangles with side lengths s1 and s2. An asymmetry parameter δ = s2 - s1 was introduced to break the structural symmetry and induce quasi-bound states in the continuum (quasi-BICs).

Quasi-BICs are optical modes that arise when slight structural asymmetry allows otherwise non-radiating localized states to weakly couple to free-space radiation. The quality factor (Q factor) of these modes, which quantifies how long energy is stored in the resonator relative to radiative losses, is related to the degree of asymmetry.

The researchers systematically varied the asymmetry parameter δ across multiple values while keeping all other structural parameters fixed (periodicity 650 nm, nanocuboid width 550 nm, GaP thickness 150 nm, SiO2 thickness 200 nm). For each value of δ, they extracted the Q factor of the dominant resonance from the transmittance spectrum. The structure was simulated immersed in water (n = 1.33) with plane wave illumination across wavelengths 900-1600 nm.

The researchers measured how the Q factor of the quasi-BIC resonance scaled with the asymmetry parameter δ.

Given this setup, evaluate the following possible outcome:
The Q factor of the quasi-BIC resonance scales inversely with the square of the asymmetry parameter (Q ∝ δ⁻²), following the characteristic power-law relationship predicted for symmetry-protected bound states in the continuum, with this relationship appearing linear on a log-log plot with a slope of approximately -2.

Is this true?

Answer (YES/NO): NO